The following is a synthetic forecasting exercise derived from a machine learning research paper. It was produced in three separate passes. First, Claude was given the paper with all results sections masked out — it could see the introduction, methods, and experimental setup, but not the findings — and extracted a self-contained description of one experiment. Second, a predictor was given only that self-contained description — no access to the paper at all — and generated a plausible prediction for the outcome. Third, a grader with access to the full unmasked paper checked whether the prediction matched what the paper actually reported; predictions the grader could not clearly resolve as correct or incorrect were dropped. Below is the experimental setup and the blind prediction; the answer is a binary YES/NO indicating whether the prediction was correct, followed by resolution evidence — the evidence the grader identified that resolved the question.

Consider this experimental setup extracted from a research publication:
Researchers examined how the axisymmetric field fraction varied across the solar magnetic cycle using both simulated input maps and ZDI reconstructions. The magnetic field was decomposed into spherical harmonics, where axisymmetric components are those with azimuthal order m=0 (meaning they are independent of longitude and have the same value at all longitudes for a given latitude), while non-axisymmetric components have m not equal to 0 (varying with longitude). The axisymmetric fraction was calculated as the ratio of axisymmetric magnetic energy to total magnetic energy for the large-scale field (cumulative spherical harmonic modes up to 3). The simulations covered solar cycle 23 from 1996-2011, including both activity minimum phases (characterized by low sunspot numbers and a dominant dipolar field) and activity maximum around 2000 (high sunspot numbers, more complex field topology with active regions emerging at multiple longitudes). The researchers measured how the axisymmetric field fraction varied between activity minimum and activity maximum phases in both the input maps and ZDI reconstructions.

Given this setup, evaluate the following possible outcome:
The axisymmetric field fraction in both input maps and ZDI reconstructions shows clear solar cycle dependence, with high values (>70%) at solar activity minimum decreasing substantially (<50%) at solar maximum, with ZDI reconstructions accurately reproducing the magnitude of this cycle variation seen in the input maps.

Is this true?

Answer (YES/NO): YES